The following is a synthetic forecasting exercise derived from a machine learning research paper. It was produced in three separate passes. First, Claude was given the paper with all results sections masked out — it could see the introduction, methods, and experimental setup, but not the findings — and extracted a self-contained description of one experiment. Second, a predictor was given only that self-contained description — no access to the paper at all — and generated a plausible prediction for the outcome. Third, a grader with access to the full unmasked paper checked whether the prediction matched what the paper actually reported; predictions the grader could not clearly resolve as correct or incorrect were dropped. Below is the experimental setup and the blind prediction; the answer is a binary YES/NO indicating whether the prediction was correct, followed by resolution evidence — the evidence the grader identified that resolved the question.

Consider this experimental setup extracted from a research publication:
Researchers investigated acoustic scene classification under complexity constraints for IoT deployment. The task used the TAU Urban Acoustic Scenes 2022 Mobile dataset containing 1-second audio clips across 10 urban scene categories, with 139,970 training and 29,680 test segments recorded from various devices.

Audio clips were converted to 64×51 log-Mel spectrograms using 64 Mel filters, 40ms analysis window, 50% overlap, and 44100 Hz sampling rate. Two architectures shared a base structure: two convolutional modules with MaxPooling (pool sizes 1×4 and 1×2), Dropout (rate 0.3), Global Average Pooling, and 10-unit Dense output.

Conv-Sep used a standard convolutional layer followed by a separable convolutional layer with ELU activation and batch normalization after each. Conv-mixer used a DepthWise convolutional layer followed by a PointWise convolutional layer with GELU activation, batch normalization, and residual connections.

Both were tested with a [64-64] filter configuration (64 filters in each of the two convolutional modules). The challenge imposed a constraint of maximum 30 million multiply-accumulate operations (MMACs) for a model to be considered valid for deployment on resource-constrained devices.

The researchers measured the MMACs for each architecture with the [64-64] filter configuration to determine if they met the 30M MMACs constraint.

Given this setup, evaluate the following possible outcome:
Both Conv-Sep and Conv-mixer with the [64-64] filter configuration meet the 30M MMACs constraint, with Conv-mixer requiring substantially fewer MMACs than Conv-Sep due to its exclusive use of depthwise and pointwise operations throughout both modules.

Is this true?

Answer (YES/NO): NO